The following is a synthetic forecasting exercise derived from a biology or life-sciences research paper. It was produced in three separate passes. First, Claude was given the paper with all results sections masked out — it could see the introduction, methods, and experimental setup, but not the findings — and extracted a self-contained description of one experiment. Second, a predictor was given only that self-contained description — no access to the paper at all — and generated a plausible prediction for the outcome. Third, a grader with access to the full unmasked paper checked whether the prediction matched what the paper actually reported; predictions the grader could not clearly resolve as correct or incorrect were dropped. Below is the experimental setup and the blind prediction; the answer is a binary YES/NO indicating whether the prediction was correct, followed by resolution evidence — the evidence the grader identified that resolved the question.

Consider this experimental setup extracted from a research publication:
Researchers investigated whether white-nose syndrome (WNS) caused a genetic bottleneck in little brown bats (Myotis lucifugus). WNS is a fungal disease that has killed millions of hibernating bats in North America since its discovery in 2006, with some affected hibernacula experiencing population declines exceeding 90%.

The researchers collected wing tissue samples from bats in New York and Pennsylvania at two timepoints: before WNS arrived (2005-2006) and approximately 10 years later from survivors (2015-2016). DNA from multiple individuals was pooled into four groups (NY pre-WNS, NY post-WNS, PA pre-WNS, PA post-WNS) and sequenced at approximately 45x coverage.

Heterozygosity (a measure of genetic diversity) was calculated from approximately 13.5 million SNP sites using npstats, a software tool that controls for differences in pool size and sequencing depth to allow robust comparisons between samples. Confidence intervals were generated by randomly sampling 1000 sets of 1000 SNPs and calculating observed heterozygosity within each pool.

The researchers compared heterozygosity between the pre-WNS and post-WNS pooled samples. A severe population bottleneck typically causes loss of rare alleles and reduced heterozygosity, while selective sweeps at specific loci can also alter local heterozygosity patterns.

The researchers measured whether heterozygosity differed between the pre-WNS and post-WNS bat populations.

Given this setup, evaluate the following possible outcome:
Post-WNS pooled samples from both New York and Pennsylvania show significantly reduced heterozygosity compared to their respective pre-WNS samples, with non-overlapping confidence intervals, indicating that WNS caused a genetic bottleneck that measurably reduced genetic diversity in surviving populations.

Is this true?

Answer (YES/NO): NO